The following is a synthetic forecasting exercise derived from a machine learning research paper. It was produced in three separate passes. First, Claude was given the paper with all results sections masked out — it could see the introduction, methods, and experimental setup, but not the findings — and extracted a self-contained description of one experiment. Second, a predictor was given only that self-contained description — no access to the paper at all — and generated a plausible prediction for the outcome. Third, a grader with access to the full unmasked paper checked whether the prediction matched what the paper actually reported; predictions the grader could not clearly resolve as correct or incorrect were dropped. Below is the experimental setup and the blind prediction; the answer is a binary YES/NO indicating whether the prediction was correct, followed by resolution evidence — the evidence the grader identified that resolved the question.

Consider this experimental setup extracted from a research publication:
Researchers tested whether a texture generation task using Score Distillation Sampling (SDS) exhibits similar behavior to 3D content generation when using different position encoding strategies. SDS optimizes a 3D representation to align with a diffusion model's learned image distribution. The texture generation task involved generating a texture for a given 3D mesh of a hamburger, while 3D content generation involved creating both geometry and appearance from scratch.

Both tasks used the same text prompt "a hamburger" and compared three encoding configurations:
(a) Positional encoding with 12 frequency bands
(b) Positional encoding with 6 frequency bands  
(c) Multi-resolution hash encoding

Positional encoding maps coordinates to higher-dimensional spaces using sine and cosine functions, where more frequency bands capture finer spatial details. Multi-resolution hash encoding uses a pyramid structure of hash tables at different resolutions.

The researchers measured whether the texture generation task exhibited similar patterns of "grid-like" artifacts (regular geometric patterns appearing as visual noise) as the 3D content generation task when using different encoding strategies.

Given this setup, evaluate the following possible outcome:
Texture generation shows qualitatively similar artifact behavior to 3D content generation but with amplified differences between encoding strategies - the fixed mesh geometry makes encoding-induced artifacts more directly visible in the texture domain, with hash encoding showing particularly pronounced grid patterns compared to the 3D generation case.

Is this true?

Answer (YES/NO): NO